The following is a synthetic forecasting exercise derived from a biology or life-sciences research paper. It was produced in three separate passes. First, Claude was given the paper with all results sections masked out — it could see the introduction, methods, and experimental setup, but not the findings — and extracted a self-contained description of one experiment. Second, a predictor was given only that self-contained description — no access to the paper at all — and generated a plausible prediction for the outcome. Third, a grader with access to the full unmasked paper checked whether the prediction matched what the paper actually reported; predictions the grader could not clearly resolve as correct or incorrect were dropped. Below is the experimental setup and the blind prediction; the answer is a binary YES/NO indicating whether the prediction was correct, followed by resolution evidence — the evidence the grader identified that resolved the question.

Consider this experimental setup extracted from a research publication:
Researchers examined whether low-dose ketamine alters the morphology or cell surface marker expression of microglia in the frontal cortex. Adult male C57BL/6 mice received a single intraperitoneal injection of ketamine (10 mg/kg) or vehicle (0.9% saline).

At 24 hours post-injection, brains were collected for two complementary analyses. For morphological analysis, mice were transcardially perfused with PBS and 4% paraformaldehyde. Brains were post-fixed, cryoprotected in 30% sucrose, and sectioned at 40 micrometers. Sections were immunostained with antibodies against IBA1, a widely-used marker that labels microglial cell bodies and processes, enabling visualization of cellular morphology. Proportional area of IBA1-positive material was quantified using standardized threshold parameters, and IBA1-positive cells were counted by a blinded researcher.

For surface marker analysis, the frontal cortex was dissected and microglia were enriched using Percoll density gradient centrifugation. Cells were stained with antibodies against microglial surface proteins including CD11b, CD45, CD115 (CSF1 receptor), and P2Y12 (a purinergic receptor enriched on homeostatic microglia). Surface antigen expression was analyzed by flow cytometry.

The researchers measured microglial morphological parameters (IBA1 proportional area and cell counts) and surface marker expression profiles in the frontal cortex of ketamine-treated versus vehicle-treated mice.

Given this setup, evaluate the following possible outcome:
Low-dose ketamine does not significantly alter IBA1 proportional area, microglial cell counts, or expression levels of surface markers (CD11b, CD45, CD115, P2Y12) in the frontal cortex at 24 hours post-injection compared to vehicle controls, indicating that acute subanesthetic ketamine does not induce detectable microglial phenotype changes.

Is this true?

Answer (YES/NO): NO